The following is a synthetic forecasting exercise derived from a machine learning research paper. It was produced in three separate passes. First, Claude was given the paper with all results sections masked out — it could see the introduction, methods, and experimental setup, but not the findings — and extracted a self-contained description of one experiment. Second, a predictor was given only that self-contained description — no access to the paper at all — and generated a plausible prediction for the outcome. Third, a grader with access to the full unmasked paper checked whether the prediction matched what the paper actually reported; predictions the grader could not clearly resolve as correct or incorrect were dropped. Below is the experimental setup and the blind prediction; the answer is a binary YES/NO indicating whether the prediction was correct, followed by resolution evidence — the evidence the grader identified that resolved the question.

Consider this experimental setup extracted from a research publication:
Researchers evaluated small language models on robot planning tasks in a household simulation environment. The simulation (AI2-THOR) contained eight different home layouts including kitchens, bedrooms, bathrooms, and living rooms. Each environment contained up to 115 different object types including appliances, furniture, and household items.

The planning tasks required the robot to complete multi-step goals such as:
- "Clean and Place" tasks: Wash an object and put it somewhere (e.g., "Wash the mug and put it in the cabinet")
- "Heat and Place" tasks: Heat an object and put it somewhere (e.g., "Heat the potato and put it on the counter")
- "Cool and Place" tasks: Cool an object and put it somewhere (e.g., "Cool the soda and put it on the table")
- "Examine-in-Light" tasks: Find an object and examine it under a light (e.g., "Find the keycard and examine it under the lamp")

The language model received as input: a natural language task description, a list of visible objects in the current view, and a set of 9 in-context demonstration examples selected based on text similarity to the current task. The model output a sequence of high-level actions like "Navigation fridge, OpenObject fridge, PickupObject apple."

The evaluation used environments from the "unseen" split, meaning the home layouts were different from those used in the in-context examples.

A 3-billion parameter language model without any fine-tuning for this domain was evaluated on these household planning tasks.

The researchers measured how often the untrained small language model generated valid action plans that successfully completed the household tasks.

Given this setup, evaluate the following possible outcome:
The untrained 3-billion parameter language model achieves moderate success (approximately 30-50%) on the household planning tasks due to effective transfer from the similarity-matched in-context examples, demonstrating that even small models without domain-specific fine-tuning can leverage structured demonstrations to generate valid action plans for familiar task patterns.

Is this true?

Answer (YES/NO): NO